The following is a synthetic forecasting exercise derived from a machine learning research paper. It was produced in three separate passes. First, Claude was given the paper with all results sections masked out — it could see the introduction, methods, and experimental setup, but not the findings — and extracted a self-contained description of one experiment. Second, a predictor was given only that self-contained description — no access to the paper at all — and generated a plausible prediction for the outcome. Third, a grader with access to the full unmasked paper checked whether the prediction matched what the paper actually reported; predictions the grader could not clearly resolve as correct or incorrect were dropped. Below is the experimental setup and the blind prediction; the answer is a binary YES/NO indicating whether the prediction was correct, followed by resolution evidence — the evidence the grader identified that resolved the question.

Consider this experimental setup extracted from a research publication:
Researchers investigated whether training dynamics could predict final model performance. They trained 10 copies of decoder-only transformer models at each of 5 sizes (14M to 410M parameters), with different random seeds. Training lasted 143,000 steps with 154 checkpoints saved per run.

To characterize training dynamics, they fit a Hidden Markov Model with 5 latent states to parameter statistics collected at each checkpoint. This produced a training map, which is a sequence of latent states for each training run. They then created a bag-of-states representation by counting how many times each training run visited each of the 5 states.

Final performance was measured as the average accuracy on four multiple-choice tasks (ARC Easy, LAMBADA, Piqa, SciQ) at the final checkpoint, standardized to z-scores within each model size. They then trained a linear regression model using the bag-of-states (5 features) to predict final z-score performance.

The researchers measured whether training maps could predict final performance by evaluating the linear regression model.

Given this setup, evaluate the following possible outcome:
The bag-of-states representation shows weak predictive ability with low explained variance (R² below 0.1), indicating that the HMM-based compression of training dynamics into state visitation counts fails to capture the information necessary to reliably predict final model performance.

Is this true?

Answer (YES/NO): NO